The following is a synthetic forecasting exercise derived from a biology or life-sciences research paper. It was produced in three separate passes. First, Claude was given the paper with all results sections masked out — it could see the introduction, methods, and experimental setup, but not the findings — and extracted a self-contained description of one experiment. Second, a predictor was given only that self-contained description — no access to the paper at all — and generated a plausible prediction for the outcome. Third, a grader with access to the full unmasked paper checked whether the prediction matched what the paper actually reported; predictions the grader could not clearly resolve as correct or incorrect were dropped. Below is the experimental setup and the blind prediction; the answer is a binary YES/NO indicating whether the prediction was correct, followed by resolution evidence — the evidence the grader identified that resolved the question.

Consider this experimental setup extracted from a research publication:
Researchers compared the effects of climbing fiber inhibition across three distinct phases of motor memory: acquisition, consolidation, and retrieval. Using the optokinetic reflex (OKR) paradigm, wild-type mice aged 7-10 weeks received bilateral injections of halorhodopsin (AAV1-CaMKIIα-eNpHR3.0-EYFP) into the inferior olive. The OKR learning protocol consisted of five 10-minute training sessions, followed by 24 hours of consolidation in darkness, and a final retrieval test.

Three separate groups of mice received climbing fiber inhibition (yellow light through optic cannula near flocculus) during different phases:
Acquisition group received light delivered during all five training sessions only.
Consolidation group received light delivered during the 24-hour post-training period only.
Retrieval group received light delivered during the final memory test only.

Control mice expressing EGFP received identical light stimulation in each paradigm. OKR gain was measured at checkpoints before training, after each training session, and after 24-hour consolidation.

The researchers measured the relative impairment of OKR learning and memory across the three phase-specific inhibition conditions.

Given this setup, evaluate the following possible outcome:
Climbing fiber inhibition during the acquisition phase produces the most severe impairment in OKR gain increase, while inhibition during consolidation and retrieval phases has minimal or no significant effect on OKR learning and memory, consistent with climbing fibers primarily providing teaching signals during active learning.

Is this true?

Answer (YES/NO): YES